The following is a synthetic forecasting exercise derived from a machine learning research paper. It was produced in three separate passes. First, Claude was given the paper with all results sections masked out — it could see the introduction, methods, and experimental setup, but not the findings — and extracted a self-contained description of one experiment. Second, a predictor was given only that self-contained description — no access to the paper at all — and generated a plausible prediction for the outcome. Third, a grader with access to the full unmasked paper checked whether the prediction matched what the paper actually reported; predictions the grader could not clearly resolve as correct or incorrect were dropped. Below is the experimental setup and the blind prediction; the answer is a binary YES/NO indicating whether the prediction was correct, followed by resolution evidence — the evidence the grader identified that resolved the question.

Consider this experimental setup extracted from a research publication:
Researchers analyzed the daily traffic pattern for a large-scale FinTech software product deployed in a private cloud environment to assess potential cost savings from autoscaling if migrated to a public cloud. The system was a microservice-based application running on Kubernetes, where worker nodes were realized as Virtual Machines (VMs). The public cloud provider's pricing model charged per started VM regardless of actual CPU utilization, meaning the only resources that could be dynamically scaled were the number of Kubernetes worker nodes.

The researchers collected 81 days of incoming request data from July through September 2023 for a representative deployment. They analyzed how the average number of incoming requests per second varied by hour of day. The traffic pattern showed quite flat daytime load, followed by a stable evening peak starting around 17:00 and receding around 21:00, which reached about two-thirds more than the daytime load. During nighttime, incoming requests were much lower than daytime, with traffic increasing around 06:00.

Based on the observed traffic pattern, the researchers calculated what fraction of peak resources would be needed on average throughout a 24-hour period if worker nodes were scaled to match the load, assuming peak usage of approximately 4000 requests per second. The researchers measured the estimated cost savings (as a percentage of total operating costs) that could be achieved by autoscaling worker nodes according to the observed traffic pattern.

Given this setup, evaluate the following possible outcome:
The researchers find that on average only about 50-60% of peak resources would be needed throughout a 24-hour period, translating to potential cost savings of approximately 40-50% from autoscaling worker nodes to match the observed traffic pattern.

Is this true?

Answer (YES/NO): NO